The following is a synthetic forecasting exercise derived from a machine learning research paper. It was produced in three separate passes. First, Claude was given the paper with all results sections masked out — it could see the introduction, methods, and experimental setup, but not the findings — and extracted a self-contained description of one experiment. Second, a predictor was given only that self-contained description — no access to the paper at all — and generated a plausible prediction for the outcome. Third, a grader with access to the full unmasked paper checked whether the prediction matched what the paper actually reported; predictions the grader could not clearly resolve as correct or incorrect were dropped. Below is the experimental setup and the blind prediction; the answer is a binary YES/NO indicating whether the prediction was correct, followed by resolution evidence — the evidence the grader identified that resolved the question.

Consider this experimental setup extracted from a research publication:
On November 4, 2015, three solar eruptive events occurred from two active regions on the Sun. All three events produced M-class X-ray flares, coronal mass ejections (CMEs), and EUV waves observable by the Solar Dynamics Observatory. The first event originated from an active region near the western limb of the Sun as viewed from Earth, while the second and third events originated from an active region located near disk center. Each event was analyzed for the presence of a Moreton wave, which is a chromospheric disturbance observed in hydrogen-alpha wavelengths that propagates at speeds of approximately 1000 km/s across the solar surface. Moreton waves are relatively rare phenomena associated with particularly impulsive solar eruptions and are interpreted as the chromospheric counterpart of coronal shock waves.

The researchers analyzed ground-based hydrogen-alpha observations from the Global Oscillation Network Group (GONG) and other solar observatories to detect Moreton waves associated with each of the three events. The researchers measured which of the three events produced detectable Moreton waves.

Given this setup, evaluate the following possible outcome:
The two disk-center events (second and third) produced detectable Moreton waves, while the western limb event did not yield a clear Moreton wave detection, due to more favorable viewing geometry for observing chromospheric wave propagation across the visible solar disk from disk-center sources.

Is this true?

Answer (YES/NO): NO